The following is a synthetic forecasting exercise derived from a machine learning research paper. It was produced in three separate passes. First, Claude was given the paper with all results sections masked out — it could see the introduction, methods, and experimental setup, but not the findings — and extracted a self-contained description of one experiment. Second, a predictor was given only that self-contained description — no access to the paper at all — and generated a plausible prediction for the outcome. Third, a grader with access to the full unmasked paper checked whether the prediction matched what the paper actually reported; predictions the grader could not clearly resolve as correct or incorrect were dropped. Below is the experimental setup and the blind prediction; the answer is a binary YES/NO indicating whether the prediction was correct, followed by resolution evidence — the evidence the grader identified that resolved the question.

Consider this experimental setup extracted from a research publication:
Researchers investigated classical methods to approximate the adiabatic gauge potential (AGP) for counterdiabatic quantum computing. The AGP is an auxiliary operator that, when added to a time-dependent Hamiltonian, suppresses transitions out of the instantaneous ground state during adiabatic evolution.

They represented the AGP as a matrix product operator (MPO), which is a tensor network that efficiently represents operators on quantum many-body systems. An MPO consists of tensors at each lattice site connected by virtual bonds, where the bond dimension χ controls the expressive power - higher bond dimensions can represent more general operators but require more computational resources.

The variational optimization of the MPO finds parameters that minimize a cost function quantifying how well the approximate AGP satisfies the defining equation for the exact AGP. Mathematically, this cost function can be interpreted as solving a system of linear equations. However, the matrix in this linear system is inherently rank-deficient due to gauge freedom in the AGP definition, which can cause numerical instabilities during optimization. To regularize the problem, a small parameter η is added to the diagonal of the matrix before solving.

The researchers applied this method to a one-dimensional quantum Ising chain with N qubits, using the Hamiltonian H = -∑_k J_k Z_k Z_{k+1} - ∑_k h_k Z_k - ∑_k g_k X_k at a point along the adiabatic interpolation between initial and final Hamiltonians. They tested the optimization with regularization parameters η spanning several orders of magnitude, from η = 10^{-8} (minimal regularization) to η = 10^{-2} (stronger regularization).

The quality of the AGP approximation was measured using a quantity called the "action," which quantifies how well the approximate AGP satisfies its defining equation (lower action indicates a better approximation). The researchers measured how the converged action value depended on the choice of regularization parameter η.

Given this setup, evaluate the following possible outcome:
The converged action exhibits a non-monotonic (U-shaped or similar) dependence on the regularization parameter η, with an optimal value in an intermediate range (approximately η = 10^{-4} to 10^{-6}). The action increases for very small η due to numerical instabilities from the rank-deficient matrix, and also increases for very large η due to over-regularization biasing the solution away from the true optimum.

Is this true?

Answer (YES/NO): NO